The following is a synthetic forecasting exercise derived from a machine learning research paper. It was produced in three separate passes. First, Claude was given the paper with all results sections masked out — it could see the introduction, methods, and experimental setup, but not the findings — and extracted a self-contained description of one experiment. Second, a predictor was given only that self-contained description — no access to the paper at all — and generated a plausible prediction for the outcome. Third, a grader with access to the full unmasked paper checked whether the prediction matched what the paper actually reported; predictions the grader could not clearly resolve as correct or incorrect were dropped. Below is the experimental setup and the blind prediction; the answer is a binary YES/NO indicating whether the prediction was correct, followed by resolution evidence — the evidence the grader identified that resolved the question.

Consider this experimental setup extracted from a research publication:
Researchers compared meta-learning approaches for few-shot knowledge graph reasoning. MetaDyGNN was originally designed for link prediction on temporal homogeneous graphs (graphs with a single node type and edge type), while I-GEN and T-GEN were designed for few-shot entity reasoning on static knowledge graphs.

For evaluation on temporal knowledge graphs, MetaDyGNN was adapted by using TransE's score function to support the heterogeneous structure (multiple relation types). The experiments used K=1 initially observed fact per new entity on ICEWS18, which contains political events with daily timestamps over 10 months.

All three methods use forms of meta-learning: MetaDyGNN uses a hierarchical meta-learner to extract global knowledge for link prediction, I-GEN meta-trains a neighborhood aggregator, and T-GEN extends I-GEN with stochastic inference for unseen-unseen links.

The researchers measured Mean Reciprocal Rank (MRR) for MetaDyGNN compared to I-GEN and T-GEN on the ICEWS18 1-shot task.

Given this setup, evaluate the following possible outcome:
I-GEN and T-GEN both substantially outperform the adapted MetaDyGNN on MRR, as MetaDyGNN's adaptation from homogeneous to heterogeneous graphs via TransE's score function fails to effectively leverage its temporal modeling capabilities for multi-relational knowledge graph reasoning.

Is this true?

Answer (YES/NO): NO